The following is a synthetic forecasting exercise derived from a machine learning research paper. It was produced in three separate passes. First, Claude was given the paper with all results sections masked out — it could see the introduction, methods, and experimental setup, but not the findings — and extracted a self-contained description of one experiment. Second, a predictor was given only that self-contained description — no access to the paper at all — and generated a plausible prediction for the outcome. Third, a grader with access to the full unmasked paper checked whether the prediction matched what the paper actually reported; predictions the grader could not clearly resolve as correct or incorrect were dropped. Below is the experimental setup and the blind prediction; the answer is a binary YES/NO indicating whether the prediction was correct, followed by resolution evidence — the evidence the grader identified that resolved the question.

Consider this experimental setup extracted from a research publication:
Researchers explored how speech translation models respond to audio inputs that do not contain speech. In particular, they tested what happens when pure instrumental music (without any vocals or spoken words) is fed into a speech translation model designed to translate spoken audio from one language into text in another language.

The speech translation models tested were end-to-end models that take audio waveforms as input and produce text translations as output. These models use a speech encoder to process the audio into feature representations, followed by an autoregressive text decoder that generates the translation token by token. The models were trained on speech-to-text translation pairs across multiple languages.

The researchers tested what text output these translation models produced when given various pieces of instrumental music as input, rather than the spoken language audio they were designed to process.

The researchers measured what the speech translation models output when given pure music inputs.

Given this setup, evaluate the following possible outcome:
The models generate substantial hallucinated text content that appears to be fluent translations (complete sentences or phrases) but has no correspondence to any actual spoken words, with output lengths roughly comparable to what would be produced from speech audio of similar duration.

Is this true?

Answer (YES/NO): NO